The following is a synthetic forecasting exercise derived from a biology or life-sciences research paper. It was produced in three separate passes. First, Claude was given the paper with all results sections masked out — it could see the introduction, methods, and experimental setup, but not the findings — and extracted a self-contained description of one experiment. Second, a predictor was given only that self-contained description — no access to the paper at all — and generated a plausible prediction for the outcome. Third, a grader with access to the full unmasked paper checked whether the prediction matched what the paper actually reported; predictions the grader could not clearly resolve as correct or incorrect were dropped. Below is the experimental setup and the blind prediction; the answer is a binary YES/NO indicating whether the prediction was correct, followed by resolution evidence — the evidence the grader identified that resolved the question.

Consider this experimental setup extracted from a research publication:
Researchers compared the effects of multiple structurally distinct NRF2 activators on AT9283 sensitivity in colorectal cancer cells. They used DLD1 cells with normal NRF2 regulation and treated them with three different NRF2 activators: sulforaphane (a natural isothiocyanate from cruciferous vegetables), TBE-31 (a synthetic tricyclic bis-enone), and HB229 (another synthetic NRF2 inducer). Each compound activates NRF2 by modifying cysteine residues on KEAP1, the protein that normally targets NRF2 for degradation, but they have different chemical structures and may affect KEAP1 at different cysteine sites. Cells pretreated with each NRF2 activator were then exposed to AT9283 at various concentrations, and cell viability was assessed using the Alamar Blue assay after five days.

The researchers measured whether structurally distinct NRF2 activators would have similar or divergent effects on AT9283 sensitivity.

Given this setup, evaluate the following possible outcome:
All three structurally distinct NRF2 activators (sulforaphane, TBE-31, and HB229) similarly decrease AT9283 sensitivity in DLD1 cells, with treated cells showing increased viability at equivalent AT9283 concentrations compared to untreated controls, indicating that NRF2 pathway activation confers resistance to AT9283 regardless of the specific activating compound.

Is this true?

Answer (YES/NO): NO